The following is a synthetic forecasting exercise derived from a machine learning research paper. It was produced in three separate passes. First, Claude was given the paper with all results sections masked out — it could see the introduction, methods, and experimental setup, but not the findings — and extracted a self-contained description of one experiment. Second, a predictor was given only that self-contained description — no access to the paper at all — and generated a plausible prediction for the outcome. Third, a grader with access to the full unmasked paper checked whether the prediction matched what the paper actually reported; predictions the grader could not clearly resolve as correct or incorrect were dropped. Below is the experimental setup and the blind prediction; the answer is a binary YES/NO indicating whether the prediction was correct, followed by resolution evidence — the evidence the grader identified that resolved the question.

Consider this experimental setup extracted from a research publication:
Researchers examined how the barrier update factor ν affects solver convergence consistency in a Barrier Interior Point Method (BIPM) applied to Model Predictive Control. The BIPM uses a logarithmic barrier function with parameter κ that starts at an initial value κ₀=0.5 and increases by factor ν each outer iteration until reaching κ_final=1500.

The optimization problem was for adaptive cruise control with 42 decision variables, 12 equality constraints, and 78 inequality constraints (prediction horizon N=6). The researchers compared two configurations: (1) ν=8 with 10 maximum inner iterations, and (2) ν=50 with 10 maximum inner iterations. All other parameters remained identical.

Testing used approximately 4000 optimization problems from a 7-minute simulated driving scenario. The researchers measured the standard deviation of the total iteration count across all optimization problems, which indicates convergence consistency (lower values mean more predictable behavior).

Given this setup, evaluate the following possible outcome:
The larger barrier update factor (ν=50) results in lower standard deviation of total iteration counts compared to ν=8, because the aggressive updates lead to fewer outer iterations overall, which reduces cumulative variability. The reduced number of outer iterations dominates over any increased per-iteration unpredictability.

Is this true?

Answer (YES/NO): NO